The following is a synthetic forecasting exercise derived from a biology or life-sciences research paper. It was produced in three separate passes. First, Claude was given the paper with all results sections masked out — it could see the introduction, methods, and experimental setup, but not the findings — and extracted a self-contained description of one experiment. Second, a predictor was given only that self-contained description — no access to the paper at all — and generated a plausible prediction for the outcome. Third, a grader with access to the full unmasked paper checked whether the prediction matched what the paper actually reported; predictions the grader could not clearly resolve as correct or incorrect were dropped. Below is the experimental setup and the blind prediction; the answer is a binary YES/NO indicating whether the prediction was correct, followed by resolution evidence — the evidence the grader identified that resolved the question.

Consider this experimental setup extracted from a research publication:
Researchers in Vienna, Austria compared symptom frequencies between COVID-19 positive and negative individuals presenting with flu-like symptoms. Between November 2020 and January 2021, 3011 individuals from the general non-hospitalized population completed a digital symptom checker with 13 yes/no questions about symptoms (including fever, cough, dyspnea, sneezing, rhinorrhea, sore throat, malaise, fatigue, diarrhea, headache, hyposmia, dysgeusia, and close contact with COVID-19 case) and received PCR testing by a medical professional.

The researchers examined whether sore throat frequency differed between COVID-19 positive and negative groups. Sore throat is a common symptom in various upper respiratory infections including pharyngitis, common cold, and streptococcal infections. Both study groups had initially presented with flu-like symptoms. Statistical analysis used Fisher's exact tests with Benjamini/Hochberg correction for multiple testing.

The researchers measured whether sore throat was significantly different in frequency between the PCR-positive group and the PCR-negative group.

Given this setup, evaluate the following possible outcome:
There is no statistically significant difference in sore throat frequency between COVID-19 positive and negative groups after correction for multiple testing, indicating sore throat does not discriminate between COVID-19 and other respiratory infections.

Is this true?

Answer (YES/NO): NO